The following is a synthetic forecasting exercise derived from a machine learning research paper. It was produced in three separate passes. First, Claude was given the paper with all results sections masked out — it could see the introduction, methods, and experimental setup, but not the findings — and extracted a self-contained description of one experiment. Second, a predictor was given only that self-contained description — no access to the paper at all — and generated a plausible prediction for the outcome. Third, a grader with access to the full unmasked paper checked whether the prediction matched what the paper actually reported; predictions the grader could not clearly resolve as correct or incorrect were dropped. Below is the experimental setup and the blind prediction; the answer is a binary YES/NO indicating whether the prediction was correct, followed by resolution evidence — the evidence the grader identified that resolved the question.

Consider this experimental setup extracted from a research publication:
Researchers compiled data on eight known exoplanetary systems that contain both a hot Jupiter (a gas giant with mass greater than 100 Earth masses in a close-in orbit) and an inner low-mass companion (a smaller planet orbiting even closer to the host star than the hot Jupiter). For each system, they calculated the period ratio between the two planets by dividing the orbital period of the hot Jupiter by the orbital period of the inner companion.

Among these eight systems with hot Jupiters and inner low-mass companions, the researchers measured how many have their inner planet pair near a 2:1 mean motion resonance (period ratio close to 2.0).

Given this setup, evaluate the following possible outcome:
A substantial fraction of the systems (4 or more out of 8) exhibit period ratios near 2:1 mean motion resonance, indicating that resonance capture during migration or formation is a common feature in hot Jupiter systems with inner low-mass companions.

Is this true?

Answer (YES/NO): YES